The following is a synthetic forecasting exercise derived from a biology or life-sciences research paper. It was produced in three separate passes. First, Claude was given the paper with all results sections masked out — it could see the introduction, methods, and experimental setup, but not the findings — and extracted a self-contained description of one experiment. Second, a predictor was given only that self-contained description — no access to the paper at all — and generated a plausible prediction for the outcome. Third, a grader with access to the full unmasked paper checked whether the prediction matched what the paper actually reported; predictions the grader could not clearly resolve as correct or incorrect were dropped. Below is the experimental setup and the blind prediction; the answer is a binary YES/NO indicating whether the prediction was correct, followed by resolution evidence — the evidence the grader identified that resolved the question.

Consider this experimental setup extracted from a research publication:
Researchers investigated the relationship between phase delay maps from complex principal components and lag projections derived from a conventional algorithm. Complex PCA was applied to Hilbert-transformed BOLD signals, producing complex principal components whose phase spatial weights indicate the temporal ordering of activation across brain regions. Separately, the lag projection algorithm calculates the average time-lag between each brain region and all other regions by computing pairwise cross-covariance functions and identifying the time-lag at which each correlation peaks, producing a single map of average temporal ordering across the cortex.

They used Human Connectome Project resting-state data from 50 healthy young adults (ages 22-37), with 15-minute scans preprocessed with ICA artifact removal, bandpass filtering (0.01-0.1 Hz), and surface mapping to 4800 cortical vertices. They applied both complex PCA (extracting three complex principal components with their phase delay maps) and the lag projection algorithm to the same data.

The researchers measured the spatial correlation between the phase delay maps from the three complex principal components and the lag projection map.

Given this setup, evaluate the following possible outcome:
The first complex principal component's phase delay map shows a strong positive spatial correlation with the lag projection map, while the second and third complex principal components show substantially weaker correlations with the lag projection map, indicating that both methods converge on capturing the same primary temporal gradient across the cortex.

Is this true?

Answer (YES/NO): YES